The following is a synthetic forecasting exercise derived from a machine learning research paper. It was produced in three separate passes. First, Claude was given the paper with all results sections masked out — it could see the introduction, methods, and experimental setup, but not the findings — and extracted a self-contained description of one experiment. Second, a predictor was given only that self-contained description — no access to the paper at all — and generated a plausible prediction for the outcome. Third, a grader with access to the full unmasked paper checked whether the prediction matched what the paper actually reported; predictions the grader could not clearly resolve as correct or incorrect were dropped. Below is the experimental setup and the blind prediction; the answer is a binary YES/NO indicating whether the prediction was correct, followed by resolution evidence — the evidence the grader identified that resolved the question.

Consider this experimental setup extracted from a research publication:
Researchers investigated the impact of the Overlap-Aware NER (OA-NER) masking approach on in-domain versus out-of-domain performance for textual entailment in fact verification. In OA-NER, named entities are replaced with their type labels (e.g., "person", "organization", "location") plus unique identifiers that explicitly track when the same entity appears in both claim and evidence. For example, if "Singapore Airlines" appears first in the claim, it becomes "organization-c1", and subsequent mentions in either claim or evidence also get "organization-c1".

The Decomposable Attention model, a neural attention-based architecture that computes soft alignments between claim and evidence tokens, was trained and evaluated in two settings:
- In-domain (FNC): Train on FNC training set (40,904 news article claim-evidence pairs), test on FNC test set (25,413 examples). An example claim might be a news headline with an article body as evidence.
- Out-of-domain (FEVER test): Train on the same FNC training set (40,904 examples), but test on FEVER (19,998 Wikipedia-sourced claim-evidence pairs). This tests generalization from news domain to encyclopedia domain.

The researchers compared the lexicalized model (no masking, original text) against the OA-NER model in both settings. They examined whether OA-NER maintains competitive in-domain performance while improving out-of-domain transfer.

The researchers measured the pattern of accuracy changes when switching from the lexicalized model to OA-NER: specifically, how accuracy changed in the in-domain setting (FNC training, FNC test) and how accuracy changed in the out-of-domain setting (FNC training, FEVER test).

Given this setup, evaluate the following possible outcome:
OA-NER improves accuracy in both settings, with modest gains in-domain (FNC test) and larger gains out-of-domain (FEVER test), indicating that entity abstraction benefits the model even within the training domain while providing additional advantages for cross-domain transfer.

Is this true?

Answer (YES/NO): NO